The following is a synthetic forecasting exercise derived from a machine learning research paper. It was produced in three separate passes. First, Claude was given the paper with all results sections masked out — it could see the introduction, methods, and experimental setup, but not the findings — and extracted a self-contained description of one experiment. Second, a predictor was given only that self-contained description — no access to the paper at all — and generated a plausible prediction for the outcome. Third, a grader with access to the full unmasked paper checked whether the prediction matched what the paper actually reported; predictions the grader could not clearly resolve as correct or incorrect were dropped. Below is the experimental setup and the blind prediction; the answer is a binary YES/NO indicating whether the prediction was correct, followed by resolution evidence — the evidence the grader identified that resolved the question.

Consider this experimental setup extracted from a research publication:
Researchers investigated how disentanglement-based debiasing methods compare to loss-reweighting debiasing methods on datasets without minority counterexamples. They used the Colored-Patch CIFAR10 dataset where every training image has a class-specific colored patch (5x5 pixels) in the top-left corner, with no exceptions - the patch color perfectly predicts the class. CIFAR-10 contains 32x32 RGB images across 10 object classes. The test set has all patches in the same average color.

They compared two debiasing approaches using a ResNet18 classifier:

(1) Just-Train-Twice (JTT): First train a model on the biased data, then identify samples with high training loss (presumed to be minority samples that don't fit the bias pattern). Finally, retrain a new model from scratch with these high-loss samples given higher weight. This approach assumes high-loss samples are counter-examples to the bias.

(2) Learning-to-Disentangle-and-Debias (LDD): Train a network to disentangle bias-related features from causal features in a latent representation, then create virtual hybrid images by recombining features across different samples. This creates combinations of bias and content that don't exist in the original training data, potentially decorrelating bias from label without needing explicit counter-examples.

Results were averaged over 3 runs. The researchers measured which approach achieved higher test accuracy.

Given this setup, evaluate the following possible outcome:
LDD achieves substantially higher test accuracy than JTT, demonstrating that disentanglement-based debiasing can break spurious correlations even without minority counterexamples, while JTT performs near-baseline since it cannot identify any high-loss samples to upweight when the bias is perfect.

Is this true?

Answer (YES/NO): NO